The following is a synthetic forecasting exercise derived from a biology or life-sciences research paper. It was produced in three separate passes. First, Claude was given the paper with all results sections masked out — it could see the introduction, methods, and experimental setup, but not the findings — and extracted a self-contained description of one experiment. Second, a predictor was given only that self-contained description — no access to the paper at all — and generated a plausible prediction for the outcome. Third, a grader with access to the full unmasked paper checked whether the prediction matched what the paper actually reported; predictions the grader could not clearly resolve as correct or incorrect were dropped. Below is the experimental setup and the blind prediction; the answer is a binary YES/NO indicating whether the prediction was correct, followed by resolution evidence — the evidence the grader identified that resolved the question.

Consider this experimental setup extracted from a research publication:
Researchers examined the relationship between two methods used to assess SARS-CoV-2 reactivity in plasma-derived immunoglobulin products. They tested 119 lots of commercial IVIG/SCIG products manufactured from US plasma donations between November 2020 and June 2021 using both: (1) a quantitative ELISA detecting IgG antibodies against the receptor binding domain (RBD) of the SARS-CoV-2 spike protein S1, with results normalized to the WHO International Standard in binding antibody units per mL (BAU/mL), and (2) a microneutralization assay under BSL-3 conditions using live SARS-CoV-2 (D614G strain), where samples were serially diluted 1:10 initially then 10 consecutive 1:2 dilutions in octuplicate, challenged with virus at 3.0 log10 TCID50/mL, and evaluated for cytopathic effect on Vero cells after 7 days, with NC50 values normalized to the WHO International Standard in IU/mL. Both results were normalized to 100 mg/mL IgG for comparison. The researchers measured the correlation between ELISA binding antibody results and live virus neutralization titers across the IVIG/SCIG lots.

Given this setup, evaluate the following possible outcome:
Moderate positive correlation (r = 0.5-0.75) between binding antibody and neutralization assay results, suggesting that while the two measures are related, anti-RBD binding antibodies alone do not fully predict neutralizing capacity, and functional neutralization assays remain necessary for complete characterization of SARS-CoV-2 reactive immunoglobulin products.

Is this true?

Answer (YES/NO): NO